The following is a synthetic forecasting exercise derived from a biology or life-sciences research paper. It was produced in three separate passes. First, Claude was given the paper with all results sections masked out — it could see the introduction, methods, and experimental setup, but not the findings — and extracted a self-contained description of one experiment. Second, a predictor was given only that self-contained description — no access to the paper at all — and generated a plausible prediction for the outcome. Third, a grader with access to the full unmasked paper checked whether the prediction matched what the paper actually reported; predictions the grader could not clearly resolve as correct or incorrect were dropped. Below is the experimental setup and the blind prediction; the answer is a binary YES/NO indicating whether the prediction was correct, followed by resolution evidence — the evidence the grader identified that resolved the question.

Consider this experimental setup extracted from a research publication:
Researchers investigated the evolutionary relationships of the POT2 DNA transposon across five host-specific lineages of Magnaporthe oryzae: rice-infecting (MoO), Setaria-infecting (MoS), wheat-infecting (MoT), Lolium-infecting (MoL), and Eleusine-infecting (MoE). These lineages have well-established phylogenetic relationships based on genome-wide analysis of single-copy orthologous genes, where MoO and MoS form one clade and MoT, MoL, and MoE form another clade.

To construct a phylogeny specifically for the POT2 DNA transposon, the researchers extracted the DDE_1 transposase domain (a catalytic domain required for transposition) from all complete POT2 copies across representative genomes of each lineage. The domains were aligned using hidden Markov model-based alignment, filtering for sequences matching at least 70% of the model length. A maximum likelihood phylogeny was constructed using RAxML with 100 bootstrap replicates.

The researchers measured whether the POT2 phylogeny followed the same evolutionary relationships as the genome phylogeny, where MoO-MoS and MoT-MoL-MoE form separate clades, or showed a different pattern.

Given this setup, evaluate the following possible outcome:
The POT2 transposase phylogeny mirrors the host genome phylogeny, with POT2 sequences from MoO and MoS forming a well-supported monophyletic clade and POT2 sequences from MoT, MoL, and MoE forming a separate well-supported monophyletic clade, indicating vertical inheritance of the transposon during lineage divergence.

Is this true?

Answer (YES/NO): NO